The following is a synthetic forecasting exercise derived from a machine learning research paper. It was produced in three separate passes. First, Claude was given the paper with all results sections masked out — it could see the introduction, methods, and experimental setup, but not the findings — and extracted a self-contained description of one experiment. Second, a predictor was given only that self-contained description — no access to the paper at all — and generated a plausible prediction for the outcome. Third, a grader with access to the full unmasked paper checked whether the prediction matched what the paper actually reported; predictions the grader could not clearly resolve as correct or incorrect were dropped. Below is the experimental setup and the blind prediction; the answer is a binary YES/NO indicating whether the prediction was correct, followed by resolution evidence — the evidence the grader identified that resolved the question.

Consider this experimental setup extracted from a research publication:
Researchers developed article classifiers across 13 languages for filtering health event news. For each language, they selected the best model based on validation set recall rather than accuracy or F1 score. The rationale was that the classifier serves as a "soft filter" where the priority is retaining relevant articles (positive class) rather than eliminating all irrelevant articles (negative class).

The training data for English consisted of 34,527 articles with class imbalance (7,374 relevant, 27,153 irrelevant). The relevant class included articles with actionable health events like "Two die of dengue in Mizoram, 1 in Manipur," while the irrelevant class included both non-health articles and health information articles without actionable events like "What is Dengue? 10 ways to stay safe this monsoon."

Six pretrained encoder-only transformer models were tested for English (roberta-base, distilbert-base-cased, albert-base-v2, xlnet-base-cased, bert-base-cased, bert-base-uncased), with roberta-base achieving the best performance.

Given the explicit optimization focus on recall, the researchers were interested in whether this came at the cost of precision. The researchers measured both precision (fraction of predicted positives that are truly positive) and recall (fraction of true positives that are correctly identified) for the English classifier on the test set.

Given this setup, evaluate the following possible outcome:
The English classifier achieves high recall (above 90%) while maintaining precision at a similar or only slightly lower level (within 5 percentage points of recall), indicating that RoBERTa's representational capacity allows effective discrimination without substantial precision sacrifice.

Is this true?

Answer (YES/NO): NO